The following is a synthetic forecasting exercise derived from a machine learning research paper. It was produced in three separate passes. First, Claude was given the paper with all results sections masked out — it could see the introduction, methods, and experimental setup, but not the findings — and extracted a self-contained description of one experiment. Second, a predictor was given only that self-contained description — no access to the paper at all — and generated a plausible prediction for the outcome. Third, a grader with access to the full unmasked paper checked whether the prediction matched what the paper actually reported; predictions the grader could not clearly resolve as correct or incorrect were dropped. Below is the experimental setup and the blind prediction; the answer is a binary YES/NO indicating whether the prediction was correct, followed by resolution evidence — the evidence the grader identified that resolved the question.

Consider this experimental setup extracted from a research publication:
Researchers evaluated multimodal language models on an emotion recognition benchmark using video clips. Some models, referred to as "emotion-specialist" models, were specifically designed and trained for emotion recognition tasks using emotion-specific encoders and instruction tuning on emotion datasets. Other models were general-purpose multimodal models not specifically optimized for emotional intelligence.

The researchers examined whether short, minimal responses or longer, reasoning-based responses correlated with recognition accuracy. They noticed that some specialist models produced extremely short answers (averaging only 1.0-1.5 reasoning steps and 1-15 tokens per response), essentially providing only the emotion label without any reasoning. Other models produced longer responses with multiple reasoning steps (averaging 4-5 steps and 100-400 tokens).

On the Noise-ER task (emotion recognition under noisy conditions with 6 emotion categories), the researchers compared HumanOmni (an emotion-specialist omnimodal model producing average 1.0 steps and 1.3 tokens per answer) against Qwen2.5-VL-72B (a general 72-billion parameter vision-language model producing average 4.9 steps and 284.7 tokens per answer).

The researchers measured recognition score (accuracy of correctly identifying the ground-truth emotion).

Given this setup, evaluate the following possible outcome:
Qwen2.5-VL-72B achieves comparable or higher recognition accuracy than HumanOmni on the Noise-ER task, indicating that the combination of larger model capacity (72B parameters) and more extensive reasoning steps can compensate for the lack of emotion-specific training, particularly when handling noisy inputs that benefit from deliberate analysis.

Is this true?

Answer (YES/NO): NO